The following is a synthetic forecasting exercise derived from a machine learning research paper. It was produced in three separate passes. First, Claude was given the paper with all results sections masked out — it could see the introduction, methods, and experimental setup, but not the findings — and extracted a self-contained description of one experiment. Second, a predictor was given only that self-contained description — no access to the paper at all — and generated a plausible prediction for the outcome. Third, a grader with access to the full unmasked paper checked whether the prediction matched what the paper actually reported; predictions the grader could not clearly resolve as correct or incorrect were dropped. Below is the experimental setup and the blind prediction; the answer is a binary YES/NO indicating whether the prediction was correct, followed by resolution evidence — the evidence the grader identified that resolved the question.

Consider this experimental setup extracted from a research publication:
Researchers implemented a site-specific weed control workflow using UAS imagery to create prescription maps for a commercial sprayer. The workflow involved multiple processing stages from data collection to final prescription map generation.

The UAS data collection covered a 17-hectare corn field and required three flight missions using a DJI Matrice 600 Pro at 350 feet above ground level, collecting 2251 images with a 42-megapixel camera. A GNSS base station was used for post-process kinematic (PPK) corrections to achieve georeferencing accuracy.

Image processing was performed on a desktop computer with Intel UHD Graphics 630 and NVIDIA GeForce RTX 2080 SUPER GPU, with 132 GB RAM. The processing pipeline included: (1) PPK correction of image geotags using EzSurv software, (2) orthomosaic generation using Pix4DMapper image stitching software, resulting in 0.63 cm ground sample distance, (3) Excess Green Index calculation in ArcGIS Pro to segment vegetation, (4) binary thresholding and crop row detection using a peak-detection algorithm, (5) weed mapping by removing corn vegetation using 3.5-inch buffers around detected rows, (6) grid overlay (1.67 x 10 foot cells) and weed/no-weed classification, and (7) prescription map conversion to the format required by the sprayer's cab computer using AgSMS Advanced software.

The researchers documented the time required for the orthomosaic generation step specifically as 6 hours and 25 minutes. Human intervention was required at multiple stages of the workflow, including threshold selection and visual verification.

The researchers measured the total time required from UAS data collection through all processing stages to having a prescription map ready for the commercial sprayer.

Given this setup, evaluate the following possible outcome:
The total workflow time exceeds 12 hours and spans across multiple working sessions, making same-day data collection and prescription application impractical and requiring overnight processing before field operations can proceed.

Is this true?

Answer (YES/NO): YES